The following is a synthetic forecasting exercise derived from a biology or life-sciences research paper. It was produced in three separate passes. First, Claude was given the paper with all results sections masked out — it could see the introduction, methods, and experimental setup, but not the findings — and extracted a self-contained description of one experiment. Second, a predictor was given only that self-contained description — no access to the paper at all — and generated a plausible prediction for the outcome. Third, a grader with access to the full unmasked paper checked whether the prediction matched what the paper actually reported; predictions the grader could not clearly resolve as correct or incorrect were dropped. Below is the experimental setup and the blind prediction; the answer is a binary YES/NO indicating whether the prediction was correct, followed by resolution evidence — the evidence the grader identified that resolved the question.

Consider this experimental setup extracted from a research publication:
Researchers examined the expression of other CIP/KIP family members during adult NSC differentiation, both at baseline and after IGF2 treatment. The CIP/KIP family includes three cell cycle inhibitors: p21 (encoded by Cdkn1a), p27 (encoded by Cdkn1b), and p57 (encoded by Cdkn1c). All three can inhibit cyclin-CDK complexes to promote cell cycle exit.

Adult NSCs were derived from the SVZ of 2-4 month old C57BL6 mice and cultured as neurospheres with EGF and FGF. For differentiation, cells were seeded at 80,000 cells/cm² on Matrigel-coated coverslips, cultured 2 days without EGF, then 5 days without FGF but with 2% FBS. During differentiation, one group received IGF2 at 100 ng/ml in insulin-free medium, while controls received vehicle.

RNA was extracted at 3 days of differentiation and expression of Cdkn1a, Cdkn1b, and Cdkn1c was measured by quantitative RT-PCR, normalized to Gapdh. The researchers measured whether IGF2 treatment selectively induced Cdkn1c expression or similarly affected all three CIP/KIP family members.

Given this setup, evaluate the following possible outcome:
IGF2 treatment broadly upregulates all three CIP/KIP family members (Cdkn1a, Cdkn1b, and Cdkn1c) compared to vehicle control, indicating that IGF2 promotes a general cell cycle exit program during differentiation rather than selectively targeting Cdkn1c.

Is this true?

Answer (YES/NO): NO